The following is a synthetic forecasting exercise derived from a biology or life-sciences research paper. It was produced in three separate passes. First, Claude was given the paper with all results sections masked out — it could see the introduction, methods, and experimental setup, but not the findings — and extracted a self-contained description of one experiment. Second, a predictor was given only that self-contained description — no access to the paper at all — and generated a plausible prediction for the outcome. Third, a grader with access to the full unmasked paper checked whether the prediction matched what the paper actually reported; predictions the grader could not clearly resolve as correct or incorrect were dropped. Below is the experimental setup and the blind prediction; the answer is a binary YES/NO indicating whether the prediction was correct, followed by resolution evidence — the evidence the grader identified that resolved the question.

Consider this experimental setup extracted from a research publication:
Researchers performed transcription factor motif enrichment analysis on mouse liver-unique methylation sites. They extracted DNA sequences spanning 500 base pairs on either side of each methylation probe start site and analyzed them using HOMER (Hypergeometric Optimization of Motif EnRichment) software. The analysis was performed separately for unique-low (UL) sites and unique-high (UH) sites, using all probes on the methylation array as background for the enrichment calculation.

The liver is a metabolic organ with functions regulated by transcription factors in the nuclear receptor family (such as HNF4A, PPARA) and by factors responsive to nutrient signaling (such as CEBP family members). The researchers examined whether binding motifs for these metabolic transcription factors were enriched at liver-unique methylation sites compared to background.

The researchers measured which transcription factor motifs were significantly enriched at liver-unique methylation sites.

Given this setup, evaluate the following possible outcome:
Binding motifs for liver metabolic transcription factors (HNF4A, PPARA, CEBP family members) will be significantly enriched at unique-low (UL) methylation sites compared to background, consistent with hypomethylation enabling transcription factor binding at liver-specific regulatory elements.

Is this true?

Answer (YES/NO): YES